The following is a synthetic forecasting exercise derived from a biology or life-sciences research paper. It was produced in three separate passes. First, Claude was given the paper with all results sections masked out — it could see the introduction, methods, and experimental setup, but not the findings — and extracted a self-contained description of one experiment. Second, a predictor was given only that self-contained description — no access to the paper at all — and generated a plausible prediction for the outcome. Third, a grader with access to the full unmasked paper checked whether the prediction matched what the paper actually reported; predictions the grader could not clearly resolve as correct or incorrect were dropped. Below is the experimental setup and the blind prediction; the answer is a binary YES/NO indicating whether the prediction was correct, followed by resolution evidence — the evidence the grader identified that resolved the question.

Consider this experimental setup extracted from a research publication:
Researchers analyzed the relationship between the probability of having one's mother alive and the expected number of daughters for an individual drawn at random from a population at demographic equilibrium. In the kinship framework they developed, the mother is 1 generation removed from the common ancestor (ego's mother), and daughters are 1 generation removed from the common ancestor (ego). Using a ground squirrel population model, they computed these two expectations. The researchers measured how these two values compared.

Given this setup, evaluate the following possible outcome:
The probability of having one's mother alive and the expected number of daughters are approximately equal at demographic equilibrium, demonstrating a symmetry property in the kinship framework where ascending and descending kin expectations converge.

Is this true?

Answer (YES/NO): NO